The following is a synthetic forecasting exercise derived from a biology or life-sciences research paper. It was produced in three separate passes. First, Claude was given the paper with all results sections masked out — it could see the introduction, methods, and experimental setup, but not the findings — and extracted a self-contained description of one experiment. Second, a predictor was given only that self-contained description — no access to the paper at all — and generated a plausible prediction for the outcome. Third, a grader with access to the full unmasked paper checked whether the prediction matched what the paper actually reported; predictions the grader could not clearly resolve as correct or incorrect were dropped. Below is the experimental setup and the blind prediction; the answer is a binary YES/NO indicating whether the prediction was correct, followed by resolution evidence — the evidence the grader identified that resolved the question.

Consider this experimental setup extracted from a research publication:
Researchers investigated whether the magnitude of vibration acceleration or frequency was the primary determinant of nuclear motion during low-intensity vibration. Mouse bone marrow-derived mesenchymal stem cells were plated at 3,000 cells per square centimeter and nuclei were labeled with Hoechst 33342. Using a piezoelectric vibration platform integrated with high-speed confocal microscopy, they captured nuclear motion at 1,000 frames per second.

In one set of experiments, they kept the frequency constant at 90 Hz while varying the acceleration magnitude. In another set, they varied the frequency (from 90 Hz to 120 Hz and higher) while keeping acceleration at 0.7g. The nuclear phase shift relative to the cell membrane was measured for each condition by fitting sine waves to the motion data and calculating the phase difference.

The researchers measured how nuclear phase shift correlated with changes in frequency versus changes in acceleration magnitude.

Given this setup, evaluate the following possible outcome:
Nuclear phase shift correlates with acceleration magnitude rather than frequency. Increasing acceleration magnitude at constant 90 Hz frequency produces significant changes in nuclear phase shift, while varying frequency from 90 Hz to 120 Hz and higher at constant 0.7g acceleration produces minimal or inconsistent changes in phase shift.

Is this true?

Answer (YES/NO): YES